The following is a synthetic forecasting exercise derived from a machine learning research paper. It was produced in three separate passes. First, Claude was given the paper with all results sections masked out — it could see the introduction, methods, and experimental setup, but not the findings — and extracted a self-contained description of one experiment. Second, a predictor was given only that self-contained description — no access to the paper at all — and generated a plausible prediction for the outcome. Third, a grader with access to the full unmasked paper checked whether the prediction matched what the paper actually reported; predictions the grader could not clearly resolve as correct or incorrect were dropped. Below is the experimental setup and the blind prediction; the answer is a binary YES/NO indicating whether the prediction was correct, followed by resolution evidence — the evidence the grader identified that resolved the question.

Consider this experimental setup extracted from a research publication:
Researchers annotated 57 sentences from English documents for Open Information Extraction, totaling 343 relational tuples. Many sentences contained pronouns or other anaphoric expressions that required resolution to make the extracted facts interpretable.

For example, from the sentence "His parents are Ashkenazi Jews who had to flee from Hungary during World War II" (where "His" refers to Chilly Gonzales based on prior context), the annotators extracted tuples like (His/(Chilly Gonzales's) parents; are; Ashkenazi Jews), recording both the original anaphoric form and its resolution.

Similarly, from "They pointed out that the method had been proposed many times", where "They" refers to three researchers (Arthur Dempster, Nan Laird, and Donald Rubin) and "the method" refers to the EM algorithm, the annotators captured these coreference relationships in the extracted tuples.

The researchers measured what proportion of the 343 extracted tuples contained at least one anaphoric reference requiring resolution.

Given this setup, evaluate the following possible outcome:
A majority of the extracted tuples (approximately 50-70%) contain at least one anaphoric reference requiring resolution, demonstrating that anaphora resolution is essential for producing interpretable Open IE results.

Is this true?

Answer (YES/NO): YES